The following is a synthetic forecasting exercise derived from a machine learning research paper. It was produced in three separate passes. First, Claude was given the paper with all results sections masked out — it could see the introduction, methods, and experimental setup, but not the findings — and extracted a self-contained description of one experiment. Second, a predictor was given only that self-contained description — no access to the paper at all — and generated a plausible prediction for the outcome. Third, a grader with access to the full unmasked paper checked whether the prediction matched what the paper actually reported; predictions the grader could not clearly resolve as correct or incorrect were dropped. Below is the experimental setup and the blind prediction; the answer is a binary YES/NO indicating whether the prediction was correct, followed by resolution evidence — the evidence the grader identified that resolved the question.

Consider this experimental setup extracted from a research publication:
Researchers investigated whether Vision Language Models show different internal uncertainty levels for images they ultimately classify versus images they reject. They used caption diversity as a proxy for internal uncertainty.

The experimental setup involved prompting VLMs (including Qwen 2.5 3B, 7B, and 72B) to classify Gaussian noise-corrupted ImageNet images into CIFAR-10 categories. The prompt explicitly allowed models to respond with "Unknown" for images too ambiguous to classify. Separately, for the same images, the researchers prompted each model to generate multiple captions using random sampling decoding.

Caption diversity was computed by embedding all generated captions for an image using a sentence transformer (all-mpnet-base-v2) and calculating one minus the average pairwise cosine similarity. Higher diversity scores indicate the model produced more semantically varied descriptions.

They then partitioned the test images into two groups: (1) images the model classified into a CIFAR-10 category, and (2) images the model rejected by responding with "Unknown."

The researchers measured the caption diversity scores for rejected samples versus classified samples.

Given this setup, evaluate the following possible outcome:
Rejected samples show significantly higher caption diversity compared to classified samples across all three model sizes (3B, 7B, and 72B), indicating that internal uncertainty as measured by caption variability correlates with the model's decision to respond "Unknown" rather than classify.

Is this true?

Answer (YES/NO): YES